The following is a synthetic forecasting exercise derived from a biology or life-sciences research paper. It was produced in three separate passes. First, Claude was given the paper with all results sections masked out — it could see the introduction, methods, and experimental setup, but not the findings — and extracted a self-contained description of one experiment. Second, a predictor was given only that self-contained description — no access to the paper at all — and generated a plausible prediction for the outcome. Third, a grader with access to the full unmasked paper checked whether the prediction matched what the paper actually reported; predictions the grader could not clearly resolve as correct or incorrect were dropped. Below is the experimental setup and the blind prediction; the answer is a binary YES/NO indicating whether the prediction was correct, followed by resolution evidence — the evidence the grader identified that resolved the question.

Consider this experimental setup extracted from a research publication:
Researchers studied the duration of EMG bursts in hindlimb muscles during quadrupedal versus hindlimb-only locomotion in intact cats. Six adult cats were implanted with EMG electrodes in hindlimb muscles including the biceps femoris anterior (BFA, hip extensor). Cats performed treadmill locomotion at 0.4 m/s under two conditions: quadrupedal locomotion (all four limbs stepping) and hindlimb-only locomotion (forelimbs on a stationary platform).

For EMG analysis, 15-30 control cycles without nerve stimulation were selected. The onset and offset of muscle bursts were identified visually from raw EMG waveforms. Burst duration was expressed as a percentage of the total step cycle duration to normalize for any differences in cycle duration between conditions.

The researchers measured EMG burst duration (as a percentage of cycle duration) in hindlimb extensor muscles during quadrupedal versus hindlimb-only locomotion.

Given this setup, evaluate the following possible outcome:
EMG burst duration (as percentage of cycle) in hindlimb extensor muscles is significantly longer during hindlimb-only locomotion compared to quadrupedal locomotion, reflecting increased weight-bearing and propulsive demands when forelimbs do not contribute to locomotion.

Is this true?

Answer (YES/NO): YES